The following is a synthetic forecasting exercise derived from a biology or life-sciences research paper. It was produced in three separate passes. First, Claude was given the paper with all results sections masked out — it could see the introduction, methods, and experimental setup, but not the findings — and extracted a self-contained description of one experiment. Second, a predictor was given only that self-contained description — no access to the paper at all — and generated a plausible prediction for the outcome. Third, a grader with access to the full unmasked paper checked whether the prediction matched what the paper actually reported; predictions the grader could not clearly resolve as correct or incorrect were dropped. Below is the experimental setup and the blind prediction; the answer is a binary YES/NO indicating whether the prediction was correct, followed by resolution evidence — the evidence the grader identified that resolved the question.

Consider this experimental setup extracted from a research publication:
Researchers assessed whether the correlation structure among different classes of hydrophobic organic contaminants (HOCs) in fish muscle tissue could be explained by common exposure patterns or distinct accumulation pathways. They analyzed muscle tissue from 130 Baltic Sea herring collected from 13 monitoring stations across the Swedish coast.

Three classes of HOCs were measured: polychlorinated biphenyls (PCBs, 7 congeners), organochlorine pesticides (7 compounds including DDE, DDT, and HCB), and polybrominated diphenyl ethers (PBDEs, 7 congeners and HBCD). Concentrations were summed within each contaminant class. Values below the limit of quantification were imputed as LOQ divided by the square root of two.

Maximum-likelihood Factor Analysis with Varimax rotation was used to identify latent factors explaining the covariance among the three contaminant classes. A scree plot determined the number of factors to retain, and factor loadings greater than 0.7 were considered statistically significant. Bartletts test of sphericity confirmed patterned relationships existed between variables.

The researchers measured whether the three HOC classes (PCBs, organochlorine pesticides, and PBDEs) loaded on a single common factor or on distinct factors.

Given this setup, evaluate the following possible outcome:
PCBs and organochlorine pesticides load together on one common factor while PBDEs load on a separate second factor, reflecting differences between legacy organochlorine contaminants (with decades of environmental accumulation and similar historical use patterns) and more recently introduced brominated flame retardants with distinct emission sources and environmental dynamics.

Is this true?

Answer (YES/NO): NO